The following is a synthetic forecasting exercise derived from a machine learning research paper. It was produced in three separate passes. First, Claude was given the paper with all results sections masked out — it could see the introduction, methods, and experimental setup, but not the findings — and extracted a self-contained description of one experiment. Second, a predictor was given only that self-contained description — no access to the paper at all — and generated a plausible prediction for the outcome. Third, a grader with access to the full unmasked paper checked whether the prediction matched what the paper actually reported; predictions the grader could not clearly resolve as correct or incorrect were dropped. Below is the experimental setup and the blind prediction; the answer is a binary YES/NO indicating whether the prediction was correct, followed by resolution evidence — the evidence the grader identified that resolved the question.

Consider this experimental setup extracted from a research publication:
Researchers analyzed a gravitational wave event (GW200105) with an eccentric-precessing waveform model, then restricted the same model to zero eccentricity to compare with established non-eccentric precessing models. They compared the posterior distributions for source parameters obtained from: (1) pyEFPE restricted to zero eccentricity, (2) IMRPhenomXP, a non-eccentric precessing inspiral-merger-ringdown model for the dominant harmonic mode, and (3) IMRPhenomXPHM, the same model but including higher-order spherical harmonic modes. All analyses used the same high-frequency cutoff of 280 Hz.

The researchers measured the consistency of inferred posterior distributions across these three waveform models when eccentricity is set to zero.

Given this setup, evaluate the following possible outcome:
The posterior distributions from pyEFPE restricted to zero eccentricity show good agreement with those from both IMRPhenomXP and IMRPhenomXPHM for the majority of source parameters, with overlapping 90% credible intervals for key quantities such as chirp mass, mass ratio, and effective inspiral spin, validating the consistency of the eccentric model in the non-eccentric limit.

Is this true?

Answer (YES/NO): YES